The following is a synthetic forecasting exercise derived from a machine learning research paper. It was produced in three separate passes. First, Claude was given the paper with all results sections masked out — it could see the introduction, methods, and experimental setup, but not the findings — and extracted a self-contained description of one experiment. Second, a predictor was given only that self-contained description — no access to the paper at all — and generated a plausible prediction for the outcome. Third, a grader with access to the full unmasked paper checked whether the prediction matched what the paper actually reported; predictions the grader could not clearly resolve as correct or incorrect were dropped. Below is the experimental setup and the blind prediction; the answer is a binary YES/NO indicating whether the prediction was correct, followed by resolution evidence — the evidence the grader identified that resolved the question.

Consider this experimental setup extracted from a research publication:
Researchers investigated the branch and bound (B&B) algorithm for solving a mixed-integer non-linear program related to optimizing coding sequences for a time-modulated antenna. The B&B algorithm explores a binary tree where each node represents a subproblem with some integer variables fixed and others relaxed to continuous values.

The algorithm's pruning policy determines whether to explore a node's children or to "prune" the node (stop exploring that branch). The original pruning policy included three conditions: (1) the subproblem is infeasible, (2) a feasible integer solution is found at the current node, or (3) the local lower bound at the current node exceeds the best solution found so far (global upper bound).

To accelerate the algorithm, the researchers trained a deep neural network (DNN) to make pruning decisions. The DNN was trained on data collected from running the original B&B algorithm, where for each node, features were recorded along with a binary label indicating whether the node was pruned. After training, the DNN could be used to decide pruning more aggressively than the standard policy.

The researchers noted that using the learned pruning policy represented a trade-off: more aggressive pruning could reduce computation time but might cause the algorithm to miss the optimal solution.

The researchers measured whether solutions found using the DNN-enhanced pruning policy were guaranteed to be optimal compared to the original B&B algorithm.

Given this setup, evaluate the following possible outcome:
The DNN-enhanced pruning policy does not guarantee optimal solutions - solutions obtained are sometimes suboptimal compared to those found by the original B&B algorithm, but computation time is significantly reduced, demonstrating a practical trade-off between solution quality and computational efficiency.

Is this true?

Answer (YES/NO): YES